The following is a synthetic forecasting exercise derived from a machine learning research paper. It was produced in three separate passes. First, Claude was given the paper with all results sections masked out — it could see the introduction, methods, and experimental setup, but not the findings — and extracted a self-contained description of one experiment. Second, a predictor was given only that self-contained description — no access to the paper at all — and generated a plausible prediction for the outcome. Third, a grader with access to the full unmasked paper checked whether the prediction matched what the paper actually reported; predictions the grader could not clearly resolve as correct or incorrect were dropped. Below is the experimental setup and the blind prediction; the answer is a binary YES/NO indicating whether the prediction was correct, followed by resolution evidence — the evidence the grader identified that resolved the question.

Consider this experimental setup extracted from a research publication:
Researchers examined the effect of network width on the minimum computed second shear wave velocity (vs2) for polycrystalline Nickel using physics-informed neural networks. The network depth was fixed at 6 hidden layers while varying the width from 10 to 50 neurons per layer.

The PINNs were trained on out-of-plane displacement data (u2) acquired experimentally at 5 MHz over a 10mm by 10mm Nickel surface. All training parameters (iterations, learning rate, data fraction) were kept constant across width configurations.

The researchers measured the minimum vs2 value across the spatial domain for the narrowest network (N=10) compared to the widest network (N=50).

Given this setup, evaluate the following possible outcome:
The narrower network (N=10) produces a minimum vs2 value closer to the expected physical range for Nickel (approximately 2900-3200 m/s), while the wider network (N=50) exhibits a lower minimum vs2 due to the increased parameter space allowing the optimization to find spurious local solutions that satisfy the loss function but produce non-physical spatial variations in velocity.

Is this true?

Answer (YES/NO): NO